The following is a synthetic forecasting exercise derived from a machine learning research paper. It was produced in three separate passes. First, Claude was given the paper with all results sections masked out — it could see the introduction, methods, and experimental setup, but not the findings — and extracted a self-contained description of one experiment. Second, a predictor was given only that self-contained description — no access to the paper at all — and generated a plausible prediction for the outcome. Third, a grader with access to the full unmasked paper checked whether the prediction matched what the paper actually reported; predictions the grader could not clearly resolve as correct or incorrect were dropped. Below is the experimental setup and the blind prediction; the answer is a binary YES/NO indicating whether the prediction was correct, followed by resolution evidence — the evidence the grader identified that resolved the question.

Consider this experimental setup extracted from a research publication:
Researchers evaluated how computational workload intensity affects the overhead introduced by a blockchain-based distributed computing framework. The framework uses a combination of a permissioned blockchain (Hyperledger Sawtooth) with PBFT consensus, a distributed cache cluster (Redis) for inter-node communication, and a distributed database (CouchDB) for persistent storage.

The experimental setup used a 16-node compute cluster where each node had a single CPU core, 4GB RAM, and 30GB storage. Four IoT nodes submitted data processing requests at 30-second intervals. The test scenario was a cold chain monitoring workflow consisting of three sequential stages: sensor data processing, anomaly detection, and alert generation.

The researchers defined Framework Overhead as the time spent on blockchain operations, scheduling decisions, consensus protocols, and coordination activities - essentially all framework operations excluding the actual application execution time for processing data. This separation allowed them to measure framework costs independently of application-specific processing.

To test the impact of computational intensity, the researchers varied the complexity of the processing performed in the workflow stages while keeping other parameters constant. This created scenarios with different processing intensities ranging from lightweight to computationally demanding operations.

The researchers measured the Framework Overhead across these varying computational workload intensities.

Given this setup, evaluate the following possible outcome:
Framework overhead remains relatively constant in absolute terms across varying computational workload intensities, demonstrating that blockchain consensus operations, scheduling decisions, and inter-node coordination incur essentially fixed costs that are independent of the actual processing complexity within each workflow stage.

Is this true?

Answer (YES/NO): YES